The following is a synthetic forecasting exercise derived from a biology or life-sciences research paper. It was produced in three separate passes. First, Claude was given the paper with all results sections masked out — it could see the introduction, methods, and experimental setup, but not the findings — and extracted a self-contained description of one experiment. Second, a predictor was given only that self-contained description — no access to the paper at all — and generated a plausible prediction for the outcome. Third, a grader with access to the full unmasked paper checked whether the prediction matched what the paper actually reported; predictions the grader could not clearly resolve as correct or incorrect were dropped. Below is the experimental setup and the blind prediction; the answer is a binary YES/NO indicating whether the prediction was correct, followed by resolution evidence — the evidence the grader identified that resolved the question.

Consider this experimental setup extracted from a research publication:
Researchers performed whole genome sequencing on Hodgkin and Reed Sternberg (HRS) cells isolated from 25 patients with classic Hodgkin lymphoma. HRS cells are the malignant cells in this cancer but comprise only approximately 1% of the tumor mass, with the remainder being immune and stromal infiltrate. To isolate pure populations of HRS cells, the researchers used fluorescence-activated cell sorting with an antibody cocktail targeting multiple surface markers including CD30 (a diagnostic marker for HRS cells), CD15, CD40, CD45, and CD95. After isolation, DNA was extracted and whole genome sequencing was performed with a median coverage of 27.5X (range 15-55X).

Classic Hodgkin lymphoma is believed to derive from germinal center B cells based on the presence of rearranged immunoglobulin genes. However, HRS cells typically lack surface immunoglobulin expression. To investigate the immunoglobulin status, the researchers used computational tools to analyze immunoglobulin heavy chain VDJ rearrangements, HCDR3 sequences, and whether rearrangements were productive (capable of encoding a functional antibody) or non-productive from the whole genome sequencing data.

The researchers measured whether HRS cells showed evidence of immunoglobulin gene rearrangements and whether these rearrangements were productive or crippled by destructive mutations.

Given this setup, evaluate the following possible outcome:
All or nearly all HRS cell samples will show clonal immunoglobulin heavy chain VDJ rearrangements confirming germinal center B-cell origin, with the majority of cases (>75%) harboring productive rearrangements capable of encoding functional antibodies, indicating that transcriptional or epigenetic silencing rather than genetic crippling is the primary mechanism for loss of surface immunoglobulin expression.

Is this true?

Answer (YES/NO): NO